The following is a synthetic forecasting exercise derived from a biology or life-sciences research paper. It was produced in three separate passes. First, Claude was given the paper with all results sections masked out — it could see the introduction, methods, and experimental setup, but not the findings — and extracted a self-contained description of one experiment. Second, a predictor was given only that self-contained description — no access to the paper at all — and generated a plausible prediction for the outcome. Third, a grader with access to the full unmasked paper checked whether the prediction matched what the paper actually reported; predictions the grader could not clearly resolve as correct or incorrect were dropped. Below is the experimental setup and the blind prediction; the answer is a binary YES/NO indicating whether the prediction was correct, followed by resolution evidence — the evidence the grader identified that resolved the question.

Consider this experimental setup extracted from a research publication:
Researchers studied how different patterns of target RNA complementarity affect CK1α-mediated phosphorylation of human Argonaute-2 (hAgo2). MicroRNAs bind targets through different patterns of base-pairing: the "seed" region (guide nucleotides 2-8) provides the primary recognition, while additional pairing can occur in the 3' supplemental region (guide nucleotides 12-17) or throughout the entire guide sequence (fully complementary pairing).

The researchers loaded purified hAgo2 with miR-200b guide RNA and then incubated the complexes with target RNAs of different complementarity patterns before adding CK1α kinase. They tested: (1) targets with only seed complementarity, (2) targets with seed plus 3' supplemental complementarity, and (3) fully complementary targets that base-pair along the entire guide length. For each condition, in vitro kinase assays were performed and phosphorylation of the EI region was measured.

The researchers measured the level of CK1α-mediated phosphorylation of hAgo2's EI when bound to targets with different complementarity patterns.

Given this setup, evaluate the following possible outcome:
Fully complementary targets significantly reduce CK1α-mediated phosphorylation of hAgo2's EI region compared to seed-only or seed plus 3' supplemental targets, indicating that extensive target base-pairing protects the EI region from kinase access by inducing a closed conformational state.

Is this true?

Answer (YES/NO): NO